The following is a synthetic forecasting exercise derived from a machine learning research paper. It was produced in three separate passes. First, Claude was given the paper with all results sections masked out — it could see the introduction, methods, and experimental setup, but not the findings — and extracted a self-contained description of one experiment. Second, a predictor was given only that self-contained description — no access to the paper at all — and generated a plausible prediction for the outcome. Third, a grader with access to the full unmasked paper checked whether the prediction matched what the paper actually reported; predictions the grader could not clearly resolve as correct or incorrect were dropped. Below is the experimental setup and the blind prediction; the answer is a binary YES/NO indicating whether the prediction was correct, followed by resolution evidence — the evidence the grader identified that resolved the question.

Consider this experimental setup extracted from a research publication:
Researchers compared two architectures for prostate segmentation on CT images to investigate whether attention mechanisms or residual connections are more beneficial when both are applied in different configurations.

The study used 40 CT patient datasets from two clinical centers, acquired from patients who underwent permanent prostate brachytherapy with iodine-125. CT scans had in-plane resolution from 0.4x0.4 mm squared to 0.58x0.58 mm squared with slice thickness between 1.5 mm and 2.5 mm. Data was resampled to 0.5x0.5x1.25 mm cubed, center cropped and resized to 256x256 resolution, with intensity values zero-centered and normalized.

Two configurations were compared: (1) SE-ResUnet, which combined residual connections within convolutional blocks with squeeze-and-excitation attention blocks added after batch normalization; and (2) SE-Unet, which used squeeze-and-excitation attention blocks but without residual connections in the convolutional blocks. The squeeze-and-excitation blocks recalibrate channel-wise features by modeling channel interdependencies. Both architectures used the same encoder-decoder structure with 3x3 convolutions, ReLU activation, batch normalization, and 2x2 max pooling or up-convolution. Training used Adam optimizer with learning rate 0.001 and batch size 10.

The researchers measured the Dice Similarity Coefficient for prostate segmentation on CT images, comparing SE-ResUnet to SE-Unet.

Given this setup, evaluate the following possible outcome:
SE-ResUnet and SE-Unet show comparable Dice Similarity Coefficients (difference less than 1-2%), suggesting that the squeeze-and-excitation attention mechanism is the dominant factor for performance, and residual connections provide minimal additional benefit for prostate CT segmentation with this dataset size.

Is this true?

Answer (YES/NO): YES